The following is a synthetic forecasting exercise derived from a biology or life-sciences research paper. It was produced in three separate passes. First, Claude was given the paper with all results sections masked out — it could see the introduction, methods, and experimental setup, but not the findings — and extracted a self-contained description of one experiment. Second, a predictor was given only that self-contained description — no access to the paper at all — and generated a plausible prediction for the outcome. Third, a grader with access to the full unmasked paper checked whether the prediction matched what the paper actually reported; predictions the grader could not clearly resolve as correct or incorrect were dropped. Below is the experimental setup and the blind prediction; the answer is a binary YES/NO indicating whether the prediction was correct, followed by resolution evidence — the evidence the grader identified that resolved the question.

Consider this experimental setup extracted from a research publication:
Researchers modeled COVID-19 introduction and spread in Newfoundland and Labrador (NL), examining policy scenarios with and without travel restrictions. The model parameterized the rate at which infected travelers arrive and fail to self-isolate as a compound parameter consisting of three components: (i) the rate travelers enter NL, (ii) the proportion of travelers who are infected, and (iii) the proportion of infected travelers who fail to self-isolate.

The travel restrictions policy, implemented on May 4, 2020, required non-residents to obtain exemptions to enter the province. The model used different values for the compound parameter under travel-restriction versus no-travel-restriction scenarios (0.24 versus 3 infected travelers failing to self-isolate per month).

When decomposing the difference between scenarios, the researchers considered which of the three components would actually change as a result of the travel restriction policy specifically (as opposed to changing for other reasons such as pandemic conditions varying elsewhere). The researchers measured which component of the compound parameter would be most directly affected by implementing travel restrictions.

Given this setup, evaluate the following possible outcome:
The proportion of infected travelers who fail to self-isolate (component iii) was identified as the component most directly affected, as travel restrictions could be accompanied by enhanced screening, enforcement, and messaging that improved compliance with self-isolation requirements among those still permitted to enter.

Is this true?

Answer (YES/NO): NO